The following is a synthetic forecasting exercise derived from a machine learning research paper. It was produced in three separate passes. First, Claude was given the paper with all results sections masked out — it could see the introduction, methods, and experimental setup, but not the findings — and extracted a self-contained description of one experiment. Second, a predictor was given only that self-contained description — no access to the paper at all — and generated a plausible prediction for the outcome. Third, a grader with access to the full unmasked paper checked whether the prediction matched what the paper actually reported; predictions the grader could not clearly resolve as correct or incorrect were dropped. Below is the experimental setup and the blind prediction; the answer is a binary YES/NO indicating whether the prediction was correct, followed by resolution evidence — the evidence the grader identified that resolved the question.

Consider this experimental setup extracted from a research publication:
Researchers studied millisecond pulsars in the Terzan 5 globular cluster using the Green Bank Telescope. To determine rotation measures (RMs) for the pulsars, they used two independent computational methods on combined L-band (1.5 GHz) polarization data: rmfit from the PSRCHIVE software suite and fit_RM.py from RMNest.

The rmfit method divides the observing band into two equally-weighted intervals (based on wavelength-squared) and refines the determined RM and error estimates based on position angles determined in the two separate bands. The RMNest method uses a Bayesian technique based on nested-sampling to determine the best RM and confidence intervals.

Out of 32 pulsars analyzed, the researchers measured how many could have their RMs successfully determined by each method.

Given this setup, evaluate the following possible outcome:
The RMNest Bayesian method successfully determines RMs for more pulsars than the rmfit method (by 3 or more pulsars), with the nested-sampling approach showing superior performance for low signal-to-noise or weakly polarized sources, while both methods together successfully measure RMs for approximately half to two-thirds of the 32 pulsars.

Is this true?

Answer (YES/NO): NO